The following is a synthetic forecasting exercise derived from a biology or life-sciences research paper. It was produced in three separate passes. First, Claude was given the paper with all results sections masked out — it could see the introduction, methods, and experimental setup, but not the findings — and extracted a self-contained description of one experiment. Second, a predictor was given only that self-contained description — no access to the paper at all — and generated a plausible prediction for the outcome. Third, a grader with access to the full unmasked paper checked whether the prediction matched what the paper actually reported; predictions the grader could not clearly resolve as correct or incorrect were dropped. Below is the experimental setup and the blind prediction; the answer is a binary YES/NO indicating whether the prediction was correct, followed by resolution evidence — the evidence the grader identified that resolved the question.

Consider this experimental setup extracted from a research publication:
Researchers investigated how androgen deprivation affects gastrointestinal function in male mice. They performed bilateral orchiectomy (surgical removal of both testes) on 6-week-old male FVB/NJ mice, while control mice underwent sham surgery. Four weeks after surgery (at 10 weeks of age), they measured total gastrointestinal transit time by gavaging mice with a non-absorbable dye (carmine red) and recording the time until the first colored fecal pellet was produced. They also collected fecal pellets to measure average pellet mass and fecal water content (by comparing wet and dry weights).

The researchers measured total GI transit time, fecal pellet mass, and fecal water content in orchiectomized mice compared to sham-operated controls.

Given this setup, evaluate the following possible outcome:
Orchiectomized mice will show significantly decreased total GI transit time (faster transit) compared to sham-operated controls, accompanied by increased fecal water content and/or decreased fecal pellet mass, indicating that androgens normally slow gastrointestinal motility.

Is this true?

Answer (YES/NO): NO